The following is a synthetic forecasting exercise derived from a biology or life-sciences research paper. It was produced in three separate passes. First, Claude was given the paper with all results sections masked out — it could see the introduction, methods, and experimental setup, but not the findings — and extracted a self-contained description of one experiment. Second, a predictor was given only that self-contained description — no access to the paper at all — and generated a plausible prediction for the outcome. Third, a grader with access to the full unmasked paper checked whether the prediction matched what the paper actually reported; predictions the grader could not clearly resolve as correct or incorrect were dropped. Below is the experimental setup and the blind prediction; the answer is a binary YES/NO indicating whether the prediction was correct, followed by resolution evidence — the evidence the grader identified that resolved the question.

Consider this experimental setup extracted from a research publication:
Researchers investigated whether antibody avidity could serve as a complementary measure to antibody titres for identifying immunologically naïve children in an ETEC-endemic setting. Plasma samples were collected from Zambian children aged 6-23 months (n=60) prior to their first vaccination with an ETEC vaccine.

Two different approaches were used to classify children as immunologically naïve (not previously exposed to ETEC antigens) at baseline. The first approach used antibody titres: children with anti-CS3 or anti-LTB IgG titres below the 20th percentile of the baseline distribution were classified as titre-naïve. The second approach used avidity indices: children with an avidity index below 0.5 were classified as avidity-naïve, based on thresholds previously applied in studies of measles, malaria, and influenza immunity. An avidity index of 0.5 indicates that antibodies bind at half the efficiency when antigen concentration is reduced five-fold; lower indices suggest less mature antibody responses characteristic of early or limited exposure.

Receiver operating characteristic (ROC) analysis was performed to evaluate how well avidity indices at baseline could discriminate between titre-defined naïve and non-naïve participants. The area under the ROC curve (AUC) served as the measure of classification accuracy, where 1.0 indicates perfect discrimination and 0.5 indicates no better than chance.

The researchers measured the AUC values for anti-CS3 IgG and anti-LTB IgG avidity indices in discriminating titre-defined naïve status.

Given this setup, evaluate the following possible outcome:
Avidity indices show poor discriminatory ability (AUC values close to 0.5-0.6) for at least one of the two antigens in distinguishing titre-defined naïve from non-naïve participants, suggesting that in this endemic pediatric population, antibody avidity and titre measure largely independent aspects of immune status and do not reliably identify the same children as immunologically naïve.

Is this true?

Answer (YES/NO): NO